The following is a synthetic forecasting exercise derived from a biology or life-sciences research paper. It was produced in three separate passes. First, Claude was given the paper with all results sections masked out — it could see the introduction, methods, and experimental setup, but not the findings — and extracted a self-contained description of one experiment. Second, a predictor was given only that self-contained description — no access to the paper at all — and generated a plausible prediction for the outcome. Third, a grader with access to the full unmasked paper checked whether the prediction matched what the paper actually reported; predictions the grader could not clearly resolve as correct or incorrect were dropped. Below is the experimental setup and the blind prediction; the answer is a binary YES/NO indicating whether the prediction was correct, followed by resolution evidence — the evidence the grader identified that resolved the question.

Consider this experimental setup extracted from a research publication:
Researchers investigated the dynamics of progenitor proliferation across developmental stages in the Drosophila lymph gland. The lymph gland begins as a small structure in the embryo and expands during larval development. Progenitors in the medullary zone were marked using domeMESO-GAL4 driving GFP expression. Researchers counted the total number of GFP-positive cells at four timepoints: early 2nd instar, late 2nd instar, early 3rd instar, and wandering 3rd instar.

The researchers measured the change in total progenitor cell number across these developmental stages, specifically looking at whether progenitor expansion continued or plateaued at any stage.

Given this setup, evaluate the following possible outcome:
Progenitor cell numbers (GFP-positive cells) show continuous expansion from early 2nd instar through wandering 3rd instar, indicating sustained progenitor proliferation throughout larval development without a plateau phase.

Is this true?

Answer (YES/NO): NO